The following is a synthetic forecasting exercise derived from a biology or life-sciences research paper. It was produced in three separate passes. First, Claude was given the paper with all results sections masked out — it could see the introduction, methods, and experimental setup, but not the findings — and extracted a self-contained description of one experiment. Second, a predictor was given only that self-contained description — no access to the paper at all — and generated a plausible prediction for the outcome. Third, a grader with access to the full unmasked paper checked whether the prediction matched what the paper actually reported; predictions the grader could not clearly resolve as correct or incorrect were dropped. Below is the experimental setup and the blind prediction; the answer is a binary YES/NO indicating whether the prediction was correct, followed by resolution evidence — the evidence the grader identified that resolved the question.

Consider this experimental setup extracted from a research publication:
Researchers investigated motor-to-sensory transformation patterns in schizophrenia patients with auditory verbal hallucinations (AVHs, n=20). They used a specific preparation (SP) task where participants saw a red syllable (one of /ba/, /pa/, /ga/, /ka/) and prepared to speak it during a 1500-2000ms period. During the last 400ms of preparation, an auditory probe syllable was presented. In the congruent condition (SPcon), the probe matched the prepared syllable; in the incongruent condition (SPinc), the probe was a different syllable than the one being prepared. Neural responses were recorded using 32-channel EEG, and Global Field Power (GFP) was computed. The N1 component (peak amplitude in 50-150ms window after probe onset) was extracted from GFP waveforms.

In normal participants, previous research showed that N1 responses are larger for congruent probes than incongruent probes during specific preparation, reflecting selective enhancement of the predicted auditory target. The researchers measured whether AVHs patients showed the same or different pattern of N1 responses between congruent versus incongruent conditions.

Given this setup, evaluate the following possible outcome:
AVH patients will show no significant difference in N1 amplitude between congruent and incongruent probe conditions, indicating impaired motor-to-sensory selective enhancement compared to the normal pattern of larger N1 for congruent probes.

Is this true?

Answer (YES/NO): NO